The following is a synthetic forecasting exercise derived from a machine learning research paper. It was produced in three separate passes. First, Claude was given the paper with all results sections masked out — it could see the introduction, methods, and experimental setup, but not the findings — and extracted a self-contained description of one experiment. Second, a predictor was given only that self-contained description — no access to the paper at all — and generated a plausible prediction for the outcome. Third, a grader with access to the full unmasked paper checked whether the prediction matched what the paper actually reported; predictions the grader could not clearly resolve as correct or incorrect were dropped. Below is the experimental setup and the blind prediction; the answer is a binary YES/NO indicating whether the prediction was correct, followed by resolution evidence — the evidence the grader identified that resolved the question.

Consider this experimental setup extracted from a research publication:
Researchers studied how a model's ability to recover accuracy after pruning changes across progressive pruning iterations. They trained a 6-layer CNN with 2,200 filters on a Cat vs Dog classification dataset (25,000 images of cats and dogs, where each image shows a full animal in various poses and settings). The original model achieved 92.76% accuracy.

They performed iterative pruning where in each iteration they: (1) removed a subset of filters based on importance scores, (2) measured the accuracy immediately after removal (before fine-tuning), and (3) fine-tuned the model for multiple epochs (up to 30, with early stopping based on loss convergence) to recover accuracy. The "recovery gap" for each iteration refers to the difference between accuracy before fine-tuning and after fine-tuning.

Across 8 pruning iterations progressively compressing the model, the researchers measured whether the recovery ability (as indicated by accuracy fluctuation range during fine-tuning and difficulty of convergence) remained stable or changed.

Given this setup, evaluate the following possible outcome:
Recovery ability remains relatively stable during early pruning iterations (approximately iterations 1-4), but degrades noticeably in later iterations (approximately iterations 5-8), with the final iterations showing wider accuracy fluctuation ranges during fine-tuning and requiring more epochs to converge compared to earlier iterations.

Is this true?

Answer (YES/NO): NO